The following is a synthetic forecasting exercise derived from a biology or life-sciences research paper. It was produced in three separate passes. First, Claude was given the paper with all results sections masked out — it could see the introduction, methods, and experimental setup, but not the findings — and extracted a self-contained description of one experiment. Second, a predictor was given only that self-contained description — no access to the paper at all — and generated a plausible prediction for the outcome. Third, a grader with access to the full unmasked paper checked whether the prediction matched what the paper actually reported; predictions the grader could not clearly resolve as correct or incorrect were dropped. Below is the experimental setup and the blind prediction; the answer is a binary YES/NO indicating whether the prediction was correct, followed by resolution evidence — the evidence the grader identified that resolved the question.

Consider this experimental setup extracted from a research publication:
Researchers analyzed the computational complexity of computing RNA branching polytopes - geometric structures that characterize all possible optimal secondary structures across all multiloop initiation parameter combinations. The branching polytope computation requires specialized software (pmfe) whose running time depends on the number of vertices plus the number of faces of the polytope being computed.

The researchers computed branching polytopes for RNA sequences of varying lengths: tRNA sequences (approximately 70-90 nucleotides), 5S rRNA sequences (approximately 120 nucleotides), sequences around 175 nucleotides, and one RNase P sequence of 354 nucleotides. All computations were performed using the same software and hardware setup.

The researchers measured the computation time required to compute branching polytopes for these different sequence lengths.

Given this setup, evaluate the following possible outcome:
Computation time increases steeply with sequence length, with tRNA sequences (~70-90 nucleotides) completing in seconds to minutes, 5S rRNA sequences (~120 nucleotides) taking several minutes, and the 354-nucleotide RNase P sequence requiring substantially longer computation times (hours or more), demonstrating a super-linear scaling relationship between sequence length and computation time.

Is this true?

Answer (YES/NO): NO